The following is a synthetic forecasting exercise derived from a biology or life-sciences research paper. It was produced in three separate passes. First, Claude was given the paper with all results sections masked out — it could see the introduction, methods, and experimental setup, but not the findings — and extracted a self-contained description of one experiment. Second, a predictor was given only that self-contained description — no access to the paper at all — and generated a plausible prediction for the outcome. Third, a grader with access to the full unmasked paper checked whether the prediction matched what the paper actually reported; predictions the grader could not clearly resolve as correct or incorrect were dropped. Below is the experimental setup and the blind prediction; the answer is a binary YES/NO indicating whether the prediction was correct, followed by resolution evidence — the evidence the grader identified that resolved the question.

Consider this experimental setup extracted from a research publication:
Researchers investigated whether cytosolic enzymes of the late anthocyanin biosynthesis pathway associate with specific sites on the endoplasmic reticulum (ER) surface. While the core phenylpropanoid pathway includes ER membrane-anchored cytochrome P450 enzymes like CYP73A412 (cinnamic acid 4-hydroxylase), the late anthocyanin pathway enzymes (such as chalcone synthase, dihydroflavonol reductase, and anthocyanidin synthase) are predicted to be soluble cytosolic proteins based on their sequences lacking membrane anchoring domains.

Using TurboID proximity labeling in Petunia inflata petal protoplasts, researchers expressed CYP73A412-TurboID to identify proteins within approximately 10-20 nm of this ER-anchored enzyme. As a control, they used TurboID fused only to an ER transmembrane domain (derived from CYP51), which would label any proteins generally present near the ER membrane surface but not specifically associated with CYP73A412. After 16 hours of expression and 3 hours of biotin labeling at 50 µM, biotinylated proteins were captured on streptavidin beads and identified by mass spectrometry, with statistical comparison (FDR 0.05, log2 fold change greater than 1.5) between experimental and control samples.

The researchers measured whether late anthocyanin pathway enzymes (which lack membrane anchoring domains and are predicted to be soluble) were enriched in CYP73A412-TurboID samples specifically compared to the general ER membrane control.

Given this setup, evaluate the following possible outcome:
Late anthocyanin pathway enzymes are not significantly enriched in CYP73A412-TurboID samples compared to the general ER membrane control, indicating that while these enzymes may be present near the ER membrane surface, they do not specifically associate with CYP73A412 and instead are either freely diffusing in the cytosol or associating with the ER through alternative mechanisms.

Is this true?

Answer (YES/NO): NO